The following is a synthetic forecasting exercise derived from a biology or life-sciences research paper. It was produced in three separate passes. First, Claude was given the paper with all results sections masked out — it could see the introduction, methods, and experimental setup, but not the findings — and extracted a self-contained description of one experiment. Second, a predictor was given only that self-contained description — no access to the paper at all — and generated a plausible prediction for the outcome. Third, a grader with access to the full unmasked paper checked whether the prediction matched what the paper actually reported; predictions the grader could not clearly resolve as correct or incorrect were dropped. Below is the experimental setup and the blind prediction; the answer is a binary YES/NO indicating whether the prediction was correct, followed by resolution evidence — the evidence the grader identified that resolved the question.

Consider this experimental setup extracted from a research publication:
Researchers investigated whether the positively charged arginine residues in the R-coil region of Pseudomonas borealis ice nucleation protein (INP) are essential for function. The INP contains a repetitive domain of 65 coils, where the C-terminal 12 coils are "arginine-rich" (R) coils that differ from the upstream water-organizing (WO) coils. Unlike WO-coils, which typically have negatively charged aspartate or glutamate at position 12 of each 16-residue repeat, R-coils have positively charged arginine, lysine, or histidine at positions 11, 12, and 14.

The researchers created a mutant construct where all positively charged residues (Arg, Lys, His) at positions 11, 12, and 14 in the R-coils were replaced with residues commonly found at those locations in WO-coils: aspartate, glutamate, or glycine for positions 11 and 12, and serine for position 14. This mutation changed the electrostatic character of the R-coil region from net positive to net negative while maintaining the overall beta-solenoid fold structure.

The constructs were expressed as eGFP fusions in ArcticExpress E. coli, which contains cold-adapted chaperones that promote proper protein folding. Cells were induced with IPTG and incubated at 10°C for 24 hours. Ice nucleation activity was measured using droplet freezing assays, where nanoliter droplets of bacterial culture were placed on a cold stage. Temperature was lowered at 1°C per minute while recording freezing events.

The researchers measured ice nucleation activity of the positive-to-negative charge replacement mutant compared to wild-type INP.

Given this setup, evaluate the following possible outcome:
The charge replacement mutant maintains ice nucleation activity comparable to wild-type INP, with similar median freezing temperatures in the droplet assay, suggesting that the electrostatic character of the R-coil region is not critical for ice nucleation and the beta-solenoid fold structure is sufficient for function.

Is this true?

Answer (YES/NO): NO